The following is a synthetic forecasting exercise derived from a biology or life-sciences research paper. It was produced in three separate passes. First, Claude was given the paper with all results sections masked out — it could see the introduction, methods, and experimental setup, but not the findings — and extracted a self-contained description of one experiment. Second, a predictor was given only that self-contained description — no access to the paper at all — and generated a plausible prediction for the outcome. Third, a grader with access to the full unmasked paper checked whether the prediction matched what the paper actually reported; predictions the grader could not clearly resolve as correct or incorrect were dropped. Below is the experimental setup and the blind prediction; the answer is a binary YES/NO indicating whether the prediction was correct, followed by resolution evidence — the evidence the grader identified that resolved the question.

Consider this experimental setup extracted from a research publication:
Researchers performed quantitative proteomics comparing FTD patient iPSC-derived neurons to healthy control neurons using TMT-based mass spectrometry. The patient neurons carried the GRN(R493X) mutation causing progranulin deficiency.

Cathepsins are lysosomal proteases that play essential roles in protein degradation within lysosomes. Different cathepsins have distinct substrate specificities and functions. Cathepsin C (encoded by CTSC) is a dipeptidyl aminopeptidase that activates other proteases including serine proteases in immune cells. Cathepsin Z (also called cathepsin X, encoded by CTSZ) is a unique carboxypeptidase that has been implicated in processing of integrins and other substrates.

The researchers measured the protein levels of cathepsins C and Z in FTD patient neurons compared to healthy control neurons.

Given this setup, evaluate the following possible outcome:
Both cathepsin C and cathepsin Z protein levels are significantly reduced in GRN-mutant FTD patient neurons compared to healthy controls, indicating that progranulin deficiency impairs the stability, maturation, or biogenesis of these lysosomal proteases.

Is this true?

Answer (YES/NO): NO